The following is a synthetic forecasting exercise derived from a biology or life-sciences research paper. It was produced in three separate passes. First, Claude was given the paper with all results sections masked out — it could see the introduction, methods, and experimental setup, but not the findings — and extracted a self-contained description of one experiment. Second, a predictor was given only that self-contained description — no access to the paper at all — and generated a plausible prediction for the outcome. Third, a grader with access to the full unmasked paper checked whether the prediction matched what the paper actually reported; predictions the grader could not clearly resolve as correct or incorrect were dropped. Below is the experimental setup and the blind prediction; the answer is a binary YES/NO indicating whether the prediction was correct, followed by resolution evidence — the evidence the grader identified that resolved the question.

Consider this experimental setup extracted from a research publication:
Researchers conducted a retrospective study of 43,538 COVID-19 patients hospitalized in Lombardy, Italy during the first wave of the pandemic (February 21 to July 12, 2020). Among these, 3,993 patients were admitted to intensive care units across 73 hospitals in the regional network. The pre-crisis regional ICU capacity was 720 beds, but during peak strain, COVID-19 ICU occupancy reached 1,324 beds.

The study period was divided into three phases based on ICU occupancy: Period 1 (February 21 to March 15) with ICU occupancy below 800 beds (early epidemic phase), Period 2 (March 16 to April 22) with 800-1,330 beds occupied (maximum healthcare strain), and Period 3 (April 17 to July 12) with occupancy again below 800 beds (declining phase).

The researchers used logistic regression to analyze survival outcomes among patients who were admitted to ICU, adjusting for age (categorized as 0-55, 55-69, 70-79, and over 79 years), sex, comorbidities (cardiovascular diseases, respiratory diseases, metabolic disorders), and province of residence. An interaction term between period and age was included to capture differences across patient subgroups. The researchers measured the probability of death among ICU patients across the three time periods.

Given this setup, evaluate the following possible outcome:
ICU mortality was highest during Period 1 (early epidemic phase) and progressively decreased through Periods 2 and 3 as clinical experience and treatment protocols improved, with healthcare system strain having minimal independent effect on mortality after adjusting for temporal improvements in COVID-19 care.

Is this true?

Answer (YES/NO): YES